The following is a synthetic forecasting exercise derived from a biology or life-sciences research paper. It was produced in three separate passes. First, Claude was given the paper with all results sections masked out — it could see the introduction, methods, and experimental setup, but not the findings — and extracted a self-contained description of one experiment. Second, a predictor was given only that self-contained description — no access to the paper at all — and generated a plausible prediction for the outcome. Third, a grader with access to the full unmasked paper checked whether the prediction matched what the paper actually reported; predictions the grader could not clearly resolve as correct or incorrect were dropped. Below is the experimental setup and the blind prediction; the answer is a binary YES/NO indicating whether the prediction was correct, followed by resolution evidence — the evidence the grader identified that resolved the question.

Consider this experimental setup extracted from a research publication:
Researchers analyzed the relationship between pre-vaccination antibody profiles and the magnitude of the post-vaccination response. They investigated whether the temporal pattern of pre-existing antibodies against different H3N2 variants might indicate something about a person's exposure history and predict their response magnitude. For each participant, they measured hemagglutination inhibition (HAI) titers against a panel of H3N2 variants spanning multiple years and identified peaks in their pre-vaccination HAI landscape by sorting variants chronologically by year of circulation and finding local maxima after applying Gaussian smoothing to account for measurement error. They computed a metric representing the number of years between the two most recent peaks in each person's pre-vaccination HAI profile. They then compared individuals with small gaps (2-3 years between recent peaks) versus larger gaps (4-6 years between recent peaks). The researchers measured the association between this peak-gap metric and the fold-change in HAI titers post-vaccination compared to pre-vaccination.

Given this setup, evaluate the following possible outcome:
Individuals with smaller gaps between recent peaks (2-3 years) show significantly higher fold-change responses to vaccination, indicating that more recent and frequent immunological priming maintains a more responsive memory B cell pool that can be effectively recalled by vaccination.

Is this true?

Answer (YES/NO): YES